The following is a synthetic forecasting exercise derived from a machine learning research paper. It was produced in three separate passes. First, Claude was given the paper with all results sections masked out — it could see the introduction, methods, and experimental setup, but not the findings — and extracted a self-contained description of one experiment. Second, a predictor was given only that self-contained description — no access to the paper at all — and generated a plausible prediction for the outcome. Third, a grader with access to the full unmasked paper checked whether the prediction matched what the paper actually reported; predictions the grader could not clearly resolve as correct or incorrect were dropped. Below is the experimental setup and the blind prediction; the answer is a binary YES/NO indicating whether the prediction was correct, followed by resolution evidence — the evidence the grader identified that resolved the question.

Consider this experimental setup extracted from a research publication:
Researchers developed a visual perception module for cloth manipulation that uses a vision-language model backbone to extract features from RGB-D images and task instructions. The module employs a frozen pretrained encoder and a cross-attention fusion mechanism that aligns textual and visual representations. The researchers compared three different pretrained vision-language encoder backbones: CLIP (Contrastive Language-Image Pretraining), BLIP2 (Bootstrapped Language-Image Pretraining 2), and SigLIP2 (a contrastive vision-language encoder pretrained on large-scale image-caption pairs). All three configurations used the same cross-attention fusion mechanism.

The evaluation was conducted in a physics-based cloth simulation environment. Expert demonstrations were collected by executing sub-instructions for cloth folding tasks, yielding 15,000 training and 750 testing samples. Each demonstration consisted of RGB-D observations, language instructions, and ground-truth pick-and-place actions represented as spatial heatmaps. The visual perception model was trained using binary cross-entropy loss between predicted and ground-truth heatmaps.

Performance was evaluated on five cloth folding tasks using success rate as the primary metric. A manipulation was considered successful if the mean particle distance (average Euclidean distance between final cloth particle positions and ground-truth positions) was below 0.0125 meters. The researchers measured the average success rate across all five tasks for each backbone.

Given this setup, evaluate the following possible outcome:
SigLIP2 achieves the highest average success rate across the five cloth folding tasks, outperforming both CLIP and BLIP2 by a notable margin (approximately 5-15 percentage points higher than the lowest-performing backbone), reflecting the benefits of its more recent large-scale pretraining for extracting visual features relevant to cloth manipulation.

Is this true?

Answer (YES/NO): YES